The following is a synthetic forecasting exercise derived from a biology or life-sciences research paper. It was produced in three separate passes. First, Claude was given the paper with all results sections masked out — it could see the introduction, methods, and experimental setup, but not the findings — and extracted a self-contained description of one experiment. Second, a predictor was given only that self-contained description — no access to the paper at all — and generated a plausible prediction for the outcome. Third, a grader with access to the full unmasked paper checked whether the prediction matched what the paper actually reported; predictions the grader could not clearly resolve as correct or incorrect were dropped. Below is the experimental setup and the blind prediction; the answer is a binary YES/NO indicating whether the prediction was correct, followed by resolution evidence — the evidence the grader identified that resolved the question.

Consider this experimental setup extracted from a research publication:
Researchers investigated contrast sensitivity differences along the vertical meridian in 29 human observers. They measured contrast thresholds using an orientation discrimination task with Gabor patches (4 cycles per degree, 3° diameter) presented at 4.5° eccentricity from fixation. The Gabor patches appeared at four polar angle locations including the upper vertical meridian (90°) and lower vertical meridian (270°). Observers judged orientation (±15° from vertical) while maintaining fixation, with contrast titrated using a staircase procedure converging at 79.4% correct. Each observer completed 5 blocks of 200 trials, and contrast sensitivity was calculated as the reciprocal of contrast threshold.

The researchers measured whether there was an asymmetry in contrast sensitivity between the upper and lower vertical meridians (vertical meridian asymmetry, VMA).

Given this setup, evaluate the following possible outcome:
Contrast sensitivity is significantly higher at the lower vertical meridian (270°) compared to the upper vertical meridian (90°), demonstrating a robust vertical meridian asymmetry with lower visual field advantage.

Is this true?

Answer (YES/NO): YES